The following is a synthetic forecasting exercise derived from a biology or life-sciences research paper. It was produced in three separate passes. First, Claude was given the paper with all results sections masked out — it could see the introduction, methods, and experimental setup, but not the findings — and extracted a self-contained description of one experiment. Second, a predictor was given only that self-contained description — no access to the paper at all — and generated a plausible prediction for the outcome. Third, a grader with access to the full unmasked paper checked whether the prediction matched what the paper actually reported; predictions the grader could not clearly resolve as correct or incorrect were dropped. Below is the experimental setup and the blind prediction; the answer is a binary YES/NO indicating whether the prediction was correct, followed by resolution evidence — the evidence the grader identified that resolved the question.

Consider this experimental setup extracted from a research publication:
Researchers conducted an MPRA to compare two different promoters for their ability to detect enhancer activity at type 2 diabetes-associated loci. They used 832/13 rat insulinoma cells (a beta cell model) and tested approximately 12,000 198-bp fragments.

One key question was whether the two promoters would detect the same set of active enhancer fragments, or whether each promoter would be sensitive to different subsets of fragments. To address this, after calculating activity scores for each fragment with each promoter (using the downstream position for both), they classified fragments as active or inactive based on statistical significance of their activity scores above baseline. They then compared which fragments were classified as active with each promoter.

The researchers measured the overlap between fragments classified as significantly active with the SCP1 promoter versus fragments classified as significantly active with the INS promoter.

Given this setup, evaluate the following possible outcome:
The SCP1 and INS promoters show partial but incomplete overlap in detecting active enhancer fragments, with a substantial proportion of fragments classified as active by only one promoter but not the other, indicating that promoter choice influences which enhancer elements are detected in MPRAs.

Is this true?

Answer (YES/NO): YES